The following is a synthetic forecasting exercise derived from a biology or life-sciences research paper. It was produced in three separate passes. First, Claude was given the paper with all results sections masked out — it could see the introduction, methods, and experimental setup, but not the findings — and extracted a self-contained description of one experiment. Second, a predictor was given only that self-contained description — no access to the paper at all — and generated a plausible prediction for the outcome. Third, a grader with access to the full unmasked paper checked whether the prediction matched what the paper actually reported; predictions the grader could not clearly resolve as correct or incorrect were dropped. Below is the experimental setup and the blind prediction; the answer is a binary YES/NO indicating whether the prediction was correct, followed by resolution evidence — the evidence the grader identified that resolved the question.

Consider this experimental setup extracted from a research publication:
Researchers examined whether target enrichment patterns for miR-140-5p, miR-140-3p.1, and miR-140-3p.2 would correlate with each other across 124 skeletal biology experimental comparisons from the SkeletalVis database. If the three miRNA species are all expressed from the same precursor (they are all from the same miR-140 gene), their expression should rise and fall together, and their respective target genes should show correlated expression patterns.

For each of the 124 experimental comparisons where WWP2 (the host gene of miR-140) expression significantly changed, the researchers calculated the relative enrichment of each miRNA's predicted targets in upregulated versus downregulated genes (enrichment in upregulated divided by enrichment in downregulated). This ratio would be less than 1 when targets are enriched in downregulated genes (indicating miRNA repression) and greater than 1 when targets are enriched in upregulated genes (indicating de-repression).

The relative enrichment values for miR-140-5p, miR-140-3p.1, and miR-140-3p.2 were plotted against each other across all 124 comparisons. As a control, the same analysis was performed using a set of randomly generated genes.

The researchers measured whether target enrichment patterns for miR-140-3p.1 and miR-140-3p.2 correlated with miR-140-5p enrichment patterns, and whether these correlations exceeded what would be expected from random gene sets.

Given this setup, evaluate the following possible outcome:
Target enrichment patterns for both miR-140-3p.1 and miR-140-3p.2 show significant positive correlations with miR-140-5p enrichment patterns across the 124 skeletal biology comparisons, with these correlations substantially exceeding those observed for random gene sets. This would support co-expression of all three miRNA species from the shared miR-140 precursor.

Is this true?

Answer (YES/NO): NO